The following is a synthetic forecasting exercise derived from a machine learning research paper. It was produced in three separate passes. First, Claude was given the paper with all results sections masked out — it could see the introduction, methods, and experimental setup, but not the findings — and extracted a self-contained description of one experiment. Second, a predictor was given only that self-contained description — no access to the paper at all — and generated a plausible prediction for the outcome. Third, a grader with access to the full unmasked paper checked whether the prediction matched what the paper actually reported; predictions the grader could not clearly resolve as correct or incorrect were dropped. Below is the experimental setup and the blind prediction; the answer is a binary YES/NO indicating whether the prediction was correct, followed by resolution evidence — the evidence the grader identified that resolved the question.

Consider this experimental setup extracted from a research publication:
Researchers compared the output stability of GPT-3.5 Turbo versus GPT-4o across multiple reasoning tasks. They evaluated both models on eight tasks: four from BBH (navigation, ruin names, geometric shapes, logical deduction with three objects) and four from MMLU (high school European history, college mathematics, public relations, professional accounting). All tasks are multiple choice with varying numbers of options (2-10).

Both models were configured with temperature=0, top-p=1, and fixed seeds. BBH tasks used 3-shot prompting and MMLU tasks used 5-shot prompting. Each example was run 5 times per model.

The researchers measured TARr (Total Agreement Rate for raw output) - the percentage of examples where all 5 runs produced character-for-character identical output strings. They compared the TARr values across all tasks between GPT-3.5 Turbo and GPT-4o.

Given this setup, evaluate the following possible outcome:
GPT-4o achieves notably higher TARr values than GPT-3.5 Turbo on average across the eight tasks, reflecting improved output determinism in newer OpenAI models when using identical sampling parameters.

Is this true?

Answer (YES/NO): NO